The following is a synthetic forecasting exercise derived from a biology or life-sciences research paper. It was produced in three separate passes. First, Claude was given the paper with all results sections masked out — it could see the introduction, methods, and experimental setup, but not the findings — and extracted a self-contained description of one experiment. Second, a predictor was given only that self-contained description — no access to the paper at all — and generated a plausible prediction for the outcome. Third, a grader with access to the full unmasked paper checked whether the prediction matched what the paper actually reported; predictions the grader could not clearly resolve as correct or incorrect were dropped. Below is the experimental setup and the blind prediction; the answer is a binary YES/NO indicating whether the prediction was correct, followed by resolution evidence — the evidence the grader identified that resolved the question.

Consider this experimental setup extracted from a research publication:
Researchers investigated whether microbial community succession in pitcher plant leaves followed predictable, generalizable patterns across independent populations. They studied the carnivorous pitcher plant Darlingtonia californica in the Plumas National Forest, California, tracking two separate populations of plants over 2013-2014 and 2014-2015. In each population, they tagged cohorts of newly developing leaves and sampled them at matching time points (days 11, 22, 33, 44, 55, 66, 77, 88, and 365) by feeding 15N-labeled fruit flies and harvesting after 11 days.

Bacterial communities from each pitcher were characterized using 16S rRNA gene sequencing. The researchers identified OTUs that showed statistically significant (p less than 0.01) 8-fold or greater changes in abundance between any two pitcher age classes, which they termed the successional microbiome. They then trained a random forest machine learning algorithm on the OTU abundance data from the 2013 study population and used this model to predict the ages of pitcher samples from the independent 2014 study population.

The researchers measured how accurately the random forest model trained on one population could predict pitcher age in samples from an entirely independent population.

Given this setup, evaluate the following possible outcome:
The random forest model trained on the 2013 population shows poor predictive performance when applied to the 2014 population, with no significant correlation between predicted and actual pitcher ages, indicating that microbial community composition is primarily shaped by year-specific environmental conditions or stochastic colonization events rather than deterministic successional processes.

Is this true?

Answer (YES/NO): NO